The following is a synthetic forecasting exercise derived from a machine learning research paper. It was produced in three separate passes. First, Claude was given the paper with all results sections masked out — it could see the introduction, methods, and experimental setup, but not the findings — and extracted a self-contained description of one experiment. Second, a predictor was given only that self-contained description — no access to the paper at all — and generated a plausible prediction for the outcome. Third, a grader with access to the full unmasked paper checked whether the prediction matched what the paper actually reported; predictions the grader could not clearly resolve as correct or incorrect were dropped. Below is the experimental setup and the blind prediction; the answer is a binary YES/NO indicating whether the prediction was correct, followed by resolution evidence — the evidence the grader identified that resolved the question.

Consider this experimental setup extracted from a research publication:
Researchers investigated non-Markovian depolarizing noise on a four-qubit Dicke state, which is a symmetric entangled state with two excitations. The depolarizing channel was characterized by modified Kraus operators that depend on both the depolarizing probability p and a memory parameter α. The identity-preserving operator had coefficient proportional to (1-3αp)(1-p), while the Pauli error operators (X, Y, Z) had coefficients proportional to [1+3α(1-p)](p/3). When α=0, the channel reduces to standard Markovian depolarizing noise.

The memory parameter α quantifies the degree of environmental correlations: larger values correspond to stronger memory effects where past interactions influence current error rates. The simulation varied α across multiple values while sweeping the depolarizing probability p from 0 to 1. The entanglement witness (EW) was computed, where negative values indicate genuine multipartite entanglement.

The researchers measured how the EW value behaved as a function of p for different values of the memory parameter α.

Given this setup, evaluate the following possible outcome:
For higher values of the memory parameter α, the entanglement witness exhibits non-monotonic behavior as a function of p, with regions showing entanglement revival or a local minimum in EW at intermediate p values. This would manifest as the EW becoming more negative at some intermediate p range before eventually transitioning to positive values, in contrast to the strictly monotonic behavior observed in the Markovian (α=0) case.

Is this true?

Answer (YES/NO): YES